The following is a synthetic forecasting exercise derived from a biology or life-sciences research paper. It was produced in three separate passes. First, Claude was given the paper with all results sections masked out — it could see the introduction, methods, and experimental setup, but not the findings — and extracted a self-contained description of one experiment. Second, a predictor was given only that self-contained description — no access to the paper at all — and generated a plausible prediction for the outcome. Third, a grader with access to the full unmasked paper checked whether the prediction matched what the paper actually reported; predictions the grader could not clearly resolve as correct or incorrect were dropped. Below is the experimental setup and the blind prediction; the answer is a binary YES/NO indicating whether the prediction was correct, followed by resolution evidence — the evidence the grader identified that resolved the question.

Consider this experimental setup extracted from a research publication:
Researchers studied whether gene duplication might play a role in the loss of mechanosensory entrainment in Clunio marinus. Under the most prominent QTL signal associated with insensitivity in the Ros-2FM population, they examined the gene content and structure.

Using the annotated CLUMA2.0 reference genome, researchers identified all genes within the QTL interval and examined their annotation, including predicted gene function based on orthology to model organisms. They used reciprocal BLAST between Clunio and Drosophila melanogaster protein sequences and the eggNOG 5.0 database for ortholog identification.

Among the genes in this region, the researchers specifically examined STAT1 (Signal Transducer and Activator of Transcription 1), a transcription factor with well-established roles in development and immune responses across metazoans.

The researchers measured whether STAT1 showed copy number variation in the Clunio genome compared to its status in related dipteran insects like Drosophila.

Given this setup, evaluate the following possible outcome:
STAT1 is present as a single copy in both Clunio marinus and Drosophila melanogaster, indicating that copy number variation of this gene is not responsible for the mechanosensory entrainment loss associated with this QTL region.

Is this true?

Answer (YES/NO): NO